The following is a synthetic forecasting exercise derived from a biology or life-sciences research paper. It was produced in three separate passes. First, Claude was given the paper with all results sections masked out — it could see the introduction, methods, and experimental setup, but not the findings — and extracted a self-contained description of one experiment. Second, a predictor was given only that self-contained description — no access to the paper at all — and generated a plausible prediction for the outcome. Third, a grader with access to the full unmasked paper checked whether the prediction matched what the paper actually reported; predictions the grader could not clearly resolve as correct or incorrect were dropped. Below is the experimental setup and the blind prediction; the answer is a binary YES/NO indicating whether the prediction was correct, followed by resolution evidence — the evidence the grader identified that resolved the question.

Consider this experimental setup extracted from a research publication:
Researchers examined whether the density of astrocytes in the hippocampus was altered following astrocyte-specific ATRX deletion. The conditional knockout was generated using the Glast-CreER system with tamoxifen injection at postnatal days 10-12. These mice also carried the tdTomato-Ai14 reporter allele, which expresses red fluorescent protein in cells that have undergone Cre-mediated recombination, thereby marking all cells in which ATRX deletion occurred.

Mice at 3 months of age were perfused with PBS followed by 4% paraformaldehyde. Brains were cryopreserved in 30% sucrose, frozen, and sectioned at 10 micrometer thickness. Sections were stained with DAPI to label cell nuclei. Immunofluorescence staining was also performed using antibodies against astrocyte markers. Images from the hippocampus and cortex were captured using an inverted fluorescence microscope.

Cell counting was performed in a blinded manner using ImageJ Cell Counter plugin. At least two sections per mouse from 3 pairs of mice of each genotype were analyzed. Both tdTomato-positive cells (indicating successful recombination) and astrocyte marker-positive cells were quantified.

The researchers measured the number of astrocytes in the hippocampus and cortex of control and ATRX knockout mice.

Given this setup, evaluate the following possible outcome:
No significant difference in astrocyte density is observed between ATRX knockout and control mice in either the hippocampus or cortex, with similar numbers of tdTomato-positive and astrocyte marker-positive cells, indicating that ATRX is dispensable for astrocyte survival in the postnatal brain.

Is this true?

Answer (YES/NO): YES